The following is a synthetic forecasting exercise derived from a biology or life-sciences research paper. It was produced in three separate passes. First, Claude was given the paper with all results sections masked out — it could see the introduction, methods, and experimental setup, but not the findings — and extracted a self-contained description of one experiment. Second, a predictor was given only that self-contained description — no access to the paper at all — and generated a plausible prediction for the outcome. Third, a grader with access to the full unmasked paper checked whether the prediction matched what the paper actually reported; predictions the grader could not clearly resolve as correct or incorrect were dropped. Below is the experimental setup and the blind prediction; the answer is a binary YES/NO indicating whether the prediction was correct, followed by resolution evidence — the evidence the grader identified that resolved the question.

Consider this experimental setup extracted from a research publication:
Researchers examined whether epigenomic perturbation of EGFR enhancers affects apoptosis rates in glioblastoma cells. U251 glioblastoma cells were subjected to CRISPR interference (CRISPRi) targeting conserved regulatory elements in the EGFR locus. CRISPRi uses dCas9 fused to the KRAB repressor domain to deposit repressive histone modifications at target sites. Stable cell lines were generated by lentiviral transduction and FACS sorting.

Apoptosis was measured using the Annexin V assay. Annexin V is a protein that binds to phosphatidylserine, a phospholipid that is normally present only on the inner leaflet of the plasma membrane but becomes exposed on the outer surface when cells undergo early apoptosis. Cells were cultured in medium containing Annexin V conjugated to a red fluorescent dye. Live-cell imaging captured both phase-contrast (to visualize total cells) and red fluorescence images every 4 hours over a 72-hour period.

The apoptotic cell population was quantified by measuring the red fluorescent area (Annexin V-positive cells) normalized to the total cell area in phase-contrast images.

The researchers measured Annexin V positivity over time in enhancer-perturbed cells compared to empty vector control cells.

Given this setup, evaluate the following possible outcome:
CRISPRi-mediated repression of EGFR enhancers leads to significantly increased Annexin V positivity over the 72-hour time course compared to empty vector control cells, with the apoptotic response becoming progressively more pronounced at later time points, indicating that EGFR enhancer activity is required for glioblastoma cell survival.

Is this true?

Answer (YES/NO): NO